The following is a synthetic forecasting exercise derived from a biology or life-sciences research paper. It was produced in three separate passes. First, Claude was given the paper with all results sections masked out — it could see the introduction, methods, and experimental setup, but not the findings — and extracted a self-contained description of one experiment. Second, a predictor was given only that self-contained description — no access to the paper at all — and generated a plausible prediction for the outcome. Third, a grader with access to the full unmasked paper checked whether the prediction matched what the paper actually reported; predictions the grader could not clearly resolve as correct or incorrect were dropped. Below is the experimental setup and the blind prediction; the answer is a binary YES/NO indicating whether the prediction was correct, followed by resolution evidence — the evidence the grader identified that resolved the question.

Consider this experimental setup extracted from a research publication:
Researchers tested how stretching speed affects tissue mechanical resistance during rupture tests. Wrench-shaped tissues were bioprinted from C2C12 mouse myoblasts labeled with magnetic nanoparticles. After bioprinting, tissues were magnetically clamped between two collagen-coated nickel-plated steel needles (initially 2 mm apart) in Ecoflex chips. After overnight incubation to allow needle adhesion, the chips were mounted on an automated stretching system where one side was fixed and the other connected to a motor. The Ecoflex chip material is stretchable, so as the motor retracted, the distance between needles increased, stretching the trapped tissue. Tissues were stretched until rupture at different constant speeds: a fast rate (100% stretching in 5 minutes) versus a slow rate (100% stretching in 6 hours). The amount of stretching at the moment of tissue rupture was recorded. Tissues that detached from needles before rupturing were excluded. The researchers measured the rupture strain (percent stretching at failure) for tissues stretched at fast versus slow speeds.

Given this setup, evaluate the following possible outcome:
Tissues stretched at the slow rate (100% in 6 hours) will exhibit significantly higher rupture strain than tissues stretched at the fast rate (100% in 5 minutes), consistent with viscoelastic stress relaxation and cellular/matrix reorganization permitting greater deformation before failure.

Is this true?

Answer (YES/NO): YES